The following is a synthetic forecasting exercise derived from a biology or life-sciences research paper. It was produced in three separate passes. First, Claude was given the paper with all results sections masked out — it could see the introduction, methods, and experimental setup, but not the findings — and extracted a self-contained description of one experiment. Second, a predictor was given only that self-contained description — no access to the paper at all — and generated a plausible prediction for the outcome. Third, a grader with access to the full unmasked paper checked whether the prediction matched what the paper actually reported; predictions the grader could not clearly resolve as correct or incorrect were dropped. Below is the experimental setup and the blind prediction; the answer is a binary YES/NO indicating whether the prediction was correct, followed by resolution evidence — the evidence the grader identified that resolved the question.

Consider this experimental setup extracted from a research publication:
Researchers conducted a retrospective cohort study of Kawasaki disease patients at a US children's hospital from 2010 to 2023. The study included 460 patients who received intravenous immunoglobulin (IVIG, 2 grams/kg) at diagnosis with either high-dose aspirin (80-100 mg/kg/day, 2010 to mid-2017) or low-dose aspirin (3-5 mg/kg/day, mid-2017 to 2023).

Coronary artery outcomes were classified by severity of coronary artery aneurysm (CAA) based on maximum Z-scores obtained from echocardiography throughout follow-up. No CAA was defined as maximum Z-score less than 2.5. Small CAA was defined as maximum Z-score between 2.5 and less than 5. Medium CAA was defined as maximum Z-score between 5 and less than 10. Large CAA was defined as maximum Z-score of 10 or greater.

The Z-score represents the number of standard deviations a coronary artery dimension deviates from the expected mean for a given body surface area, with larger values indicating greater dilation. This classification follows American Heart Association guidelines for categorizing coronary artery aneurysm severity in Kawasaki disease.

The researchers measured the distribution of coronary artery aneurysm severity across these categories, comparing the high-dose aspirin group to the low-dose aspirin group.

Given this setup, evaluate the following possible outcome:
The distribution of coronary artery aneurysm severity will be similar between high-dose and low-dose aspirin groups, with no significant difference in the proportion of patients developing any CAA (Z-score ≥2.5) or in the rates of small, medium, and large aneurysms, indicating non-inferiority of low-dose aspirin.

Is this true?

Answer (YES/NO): YES